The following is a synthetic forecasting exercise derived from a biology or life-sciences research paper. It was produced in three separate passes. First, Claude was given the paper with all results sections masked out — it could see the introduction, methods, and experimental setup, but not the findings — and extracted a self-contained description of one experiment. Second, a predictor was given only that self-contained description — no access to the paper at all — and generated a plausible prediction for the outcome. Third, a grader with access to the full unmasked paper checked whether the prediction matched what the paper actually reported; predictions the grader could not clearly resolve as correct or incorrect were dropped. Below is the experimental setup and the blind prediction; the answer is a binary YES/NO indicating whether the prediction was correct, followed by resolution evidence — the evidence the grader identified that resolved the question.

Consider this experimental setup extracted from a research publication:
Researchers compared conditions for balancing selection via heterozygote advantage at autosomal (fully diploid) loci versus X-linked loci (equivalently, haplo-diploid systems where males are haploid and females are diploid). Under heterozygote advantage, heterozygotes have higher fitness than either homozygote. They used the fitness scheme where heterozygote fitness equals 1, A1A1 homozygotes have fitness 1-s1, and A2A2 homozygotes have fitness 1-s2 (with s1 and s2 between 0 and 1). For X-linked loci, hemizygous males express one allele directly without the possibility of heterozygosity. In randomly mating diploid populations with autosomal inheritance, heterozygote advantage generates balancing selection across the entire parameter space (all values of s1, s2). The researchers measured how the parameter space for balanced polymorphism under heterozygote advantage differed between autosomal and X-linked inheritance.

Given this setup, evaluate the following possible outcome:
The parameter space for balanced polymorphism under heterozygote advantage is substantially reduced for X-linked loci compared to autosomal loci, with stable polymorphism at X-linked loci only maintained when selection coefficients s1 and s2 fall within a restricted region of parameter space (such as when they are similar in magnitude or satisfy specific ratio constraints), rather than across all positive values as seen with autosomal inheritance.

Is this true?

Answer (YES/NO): YES